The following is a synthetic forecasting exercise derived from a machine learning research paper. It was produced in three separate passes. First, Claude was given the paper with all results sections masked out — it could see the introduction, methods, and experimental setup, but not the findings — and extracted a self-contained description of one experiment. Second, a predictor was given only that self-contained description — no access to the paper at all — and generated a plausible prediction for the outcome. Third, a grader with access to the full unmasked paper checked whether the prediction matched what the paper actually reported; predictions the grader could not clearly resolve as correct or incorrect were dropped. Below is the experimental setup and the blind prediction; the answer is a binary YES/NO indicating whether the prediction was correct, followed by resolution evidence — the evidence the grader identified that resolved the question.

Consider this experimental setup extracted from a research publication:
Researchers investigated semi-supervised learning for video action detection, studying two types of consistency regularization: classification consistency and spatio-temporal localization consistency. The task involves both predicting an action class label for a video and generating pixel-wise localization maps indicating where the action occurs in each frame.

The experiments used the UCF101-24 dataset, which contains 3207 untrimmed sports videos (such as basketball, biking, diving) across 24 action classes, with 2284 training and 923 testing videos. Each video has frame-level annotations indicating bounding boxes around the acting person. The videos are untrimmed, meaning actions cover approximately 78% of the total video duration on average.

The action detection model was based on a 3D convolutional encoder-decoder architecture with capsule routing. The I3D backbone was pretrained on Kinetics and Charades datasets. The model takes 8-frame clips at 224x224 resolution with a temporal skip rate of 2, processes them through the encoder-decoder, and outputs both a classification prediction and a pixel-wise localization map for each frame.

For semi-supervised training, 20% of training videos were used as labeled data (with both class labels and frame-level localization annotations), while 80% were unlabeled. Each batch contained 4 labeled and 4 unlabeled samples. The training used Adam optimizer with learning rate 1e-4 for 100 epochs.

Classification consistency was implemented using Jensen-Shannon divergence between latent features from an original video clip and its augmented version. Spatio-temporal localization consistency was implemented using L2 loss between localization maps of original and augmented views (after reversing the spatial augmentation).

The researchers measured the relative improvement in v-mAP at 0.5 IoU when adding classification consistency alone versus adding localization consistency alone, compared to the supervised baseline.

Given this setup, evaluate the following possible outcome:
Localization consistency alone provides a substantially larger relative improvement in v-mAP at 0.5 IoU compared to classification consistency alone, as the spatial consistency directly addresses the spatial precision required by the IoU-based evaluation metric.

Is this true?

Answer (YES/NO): YES